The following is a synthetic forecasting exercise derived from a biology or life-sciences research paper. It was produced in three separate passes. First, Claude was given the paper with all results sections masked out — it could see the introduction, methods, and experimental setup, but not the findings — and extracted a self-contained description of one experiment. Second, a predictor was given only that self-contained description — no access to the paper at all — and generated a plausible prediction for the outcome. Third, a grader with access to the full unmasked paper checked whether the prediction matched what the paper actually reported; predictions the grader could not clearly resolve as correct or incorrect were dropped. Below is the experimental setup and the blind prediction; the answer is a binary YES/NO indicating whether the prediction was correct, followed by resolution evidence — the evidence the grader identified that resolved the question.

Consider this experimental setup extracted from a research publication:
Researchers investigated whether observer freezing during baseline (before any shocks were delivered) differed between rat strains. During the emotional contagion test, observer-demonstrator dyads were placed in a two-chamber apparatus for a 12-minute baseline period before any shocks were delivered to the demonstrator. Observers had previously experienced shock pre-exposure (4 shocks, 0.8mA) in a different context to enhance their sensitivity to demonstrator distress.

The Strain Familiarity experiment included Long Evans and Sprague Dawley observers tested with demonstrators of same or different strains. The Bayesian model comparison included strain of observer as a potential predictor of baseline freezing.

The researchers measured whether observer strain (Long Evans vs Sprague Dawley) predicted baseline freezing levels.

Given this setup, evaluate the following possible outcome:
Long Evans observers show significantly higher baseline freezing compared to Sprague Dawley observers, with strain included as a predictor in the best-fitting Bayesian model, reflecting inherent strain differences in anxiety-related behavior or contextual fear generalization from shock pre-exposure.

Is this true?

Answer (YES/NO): NO